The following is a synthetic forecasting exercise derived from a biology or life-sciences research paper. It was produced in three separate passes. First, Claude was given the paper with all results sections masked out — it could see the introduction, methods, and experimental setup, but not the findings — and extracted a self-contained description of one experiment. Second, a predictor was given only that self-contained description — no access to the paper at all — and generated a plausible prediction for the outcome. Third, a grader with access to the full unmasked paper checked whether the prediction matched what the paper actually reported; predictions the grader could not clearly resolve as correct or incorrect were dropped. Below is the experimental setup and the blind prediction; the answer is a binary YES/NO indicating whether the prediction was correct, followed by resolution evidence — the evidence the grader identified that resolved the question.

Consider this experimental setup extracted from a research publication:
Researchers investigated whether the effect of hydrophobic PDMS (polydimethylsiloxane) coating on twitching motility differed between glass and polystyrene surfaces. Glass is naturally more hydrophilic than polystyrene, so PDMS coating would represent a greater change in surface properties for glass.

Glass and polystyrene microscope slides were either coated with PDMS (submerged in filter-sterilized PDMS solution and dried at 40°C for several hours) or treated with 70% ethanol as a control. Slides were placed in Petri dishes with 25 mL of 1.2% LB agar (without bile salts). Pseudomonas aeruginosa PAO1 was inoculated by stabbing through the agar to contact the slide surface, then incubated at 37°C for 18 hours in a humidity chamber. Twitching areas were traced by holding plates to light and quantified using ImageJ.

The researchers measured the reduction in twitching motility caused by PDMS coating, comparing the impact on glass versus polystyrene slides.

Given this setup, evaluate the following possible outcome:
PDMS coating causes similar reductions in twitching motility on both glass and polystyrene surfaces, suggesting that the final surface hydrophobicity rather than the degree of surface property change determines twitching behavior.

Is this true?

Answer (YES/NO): NO